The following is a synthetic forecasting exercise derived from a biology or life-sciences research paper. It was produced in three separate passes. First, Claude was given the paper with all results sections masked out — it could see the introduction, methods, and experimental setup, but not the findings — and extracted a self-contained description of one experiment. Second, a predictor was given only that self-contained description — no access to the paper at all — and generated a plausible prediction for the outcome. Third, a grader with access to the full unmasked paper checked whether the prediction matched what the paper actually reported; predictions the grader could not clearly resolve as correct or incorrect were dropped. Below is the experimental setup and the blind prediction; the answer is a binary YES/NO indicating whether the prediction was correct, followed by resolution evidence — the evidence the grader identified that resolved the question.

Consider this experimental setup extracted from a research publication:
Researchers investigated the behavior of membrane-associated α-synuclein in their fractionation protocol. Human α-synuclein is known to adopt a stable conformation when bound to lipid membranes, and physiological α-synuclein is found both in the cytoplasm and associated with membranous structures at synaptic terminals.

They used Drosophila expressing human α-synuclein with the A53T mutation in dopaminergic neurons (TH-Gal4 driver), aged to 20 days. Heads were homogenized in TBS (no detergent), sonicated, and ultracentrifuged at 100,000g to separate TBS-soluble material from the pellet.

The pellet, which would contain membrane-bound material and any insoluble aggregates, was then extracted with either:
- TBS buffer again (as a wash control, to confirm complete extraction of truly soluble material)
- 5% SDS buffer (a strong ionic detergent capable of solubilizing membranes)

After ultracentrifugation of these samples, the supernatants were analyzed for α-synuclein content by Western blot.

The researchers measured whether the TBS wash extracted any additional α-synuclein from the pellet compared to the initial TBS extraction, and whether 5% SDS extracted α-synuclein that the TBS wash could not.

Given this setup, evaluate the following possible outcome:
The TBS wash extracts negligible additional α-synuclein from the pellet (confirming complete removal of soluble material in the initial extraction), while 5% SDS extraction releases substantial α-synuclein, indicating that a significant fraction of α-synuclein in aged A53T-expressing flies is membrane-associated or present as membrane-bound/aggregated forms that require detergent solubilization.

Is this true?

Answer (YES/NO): YES